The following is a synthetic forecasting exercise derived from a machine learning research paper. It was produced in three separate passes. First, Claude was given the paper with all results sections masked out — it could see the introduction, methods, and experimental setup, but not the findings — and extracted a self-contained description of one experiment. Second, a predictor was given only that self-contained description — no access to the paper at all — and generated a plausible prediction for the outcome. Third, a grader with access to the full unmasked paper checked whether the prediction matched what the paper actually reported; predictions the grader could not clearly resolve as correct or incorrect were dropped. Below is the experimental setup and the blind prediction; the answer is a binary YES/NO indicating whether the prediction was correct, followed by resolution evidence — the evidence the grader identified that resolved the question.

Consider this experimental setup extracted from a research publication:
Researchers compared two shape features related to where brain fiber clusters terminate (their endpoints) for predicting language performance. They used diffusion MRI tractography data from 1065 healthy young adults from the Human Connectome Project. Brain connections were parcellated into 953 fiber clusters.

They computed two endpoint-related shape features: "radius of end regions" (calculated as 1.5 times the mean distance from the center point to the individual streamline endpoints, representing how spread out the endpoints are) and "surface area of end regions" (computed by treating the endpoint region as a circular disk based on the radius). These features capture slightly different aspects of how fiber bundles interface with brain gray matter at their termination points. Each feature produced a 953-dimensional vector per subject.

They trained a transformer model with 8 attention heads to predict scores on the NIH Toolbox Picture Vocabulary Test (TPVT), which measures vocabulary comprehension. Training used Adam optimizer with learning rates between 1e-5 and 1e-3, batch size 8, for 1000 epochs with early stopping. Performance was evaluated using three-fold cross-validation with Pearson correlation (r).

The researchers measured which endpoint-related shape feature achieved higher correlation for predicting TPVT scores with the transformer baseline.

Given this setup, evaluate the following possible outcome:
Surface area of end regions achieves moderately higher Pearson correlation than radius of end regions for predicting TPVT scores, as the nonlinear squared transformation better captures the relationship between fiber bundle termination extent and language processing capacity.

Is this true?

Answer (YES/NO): YES